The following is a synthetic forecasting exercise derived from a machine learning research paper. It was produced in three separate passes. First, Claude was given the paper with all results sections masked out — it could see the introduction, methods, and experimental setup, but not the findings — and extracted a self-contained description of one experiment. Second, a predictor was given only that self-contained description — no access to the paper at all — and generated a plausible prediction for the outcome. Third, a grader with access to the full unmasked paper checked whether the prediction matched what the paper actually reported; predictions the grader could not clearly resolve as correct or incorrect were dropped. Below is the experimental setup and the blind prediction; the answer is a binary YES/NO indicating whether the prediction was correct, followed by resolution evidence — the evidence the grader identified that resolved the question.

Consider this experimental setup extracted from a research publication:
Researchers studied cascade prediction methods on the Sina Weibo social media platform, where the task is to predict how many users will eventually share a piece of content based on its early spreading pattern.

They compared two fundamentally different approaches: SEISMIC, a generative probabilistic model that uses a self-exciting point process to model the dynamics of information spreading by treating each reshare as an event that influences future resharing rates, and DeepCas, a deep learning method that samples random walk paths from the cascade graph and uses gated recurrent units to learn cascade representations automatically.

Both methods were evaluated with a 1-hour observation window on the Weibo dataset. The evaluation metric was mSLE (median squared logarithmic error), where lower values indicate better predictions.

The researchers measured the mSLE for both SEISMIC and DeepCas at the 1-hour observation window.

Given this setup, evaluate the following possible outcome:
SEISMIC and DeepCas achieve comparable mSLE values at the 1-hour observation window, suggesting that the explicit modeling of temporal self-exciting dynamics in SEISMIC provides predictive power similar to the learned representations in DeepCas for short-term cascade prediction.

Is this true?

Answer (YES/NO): NO